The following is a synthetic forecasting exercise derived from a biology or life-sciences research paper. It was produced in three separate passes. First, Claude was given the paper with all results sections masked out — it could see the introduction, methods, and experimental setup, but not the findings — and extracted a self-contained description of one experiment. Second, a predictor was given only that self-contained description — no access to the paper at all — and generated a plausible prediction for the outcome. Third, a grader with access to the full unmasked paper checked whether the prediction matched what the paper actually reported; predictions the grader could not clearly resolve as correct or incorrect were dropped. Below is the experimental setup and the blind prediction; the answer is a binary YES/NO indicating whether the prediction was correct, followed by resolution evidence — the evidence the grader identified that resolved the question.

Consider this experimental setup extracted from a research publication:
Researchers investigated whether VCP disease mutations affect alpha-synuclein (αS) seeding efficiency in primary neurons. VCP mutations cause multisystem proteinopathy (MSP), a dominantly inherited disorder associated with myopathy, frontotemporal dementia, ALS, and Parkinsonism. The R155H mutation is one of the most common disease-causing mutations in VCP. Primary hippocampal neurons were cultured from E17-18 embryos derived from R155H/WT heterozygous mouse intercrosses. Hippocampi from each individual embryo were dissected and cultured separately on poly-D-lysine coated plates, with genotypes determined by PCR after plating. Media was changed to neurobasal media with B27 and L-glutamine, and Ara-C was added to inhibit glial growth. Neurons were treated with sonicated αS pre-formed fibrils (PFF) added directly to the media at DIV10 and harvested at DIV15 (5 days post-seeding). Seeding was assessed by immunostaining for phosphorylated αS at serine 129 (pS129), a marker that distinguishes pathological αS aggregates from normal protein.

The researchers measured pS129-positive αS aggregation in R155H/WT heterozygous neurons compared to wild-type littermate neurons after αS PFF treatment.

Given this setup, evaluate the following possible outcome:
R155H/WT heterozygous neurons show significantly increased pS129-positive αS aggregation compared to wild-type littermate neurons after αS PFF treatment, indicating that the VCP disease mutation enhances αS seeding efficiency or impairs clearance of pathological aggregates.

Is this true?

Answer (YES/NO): YES